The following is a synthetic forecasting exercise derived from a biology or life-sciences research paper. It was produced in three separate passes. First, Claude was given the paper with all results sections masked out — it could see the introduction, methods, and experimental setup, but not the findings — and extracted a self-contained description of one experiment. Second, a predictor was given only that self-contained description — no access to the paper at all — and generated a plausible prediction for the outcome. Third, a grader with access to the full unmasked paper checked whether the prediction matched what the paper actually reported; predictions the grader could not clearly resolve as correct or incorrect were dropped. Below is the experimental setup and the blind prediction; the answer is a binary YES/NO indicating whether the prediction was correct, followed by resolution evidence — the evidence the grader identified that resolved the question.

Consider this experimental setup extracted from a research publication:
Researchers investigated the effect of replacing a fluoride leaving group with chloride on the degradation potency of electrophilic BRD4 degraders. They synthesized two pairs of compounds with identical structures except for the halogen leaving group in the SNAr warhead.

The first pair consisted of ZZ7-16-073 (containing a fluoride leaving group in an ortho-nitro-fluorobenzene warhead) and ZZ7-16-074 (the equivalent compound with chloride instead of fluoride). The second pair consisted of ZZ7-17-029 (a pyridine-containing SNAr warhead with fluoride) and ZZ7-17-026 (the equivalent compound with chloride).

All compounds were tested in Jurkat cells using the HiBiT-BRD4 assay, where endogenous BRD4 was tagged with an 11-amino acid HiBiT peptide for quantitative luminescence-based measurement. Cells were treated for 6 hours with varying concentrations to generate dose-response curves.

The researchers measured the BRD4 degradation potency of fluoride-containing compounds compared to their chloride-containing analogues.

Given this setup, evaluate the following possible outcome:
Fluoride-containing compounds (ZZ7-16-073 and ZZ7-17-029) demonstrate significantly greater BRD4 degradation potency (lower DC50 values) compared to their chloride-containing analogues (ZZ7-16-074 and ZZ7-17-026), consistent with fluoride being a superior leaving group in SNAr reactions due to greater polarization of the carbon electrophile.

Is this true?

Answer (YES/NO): YES